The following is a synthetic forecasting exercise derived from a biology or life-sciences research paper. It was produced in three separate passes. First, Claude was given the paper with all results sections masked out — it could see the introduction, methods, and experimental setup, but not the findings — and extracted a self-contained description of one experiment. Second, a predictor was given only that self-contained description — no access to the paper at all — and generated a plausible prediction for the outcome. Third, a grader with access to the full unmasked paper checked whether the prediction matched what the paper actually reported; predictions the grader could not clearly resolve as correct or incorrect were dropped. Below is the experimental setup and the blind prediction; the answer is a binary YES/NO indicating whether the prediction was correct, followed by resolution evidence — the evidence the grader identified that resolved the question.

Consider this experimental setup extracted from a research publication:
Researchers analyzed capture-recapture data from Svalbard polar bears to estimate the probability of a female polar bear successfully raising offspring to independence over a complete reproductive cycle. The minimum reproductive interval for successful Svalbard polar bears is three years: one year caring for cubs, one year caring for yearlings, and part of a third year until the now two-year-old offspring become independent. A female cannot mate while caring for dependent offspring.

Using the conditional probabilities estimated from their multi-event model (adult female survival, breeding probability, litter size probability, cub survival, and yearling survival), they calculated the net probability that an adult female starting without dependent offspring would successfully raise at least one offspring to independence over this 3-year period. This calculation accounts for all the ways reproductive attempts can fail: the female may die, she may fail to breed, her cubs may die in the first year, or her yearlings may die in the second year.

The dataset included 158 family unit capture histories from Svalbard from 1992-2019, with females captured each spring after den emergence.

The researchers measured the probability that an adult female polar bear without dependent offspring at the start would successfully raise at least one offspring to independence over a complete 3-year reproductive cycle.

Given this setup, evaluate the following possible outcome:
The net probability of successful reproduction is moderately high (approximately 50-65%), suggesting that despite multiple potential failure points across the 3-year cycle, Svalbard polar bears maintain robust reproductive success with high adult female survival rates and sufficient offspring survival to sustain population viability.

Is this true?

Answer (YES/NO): NO